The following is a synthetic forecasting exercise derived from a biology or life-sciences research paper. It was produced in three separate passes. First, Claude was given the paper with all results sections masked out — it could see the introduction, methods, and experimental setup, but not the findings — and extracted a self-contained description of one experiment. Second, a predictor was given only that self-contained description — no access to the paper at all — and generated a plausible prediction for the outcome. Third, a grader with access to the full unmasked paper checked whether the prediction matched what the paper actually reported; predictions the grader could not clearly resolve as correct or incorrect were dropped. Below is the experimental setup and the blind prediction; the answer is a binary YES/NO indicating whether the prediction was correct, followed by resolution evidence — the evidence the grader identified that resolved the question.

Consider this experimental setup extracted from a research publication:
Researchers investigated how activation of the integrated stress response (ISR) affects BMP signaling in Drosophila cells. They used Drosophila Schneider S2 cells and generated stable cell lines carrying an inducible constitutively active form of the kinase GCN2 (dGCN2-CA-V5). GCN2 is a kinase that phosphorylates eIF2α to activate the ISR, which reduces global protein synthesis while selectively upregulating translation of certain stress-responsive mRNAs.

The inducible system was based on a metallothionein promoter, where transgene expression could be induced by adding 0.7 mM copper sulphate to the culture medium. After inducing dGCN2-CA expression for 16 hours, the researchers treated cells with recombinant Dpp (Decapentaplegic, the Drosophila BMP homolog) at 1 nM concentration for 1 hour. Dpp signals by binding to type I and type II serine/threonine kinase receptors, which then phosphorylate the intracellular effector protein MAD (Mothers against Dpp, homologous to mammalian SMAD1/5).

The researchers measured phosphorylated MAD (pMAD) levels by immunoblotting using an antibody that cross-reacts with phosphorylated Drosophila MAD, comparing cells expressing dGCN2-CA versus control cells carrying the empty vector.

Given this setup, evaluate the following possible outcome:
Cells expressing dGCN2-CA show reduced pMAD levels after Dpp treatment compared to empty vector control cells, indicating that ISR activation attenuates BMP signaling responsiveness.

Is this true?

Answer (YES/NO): YES